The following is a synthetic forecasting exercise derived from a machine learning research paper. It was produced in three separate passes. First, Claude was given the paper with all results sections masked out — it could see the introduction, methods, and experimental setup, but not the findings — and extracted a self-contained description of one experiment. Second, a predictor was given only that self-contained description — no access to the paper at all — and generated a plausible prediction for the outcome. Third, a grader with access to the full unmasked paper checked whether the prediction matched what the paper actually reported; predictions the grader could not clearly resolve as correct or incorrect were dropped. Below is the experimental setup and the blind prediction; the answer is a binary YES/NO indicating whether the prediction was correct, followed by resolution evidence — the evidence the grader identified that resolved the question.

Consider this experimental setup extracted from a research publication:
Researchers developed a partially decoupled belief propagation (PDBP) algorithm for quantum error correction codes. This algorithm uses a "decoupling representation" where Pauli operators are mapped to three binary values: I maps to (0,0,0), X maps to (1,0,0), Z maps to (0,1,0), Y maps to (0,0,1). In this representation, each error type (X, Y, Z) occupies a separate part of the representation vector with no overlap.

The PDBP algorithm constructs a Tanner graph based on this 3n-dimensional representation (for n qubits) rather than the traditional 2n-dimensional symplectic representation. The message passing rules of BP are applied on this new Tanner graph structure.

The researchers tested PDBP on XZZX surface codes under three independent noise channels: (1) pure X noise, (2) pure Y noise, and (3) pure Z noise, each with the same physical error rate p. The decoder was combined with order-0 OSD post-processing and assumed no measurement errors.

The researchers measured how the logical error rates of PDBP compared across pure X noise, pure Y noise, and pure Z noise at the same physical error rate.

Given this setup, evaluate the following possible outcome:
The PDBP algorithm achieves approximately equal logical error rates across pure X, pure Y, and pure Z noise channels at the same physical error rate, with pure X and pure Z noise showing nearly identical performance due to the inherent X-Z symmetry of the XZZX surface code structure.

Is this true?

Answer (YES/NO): NO